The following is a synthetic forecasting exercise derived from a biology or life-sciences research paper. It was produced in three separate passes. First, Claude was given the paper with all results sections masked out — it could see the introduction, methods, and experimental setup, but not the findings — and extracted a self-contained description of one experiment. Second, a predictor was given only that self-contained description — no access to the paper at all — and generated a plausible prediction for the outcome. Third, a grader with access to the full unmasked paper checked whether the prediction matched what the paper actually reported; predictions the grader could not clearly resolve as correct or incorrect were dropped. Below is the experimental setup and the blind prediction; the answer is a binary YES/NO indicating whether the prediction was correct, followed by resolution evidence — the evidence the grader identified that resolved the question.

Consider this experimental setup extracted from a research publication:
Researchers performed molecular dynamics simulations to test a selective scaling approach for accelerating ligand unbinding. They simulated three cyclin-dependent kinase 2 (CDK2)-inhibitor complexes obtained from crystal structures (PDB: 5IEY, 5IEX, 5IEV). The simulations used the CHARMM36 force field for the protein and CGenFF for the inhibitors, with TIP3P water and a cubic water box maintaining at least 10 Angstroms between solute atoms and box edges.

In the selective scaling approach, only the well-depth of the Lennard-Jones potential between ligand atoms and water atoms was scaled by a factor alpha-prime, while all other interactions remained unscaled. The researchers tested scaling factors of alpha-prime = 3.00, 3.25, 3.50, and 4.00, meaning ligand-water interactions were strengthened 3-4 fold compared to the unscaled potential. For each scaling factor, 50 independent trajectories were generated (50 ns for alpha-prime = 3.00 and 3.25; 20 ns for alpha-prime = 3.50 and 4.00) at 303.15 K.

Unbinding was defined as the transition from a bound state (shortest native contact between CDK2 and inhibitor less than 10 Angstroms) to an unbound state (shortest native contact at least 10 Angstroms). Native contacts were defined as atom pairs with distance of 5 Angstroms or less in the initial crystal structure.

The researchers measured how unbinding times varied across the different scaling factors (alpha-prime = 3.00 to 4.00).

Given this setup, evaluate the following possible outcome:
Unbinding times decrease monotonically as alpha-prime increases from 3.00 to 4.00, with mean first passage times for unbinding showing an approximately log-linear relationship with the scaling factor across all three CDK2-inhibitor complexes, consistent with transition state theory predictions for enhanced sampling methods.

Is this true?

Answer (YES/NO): YES